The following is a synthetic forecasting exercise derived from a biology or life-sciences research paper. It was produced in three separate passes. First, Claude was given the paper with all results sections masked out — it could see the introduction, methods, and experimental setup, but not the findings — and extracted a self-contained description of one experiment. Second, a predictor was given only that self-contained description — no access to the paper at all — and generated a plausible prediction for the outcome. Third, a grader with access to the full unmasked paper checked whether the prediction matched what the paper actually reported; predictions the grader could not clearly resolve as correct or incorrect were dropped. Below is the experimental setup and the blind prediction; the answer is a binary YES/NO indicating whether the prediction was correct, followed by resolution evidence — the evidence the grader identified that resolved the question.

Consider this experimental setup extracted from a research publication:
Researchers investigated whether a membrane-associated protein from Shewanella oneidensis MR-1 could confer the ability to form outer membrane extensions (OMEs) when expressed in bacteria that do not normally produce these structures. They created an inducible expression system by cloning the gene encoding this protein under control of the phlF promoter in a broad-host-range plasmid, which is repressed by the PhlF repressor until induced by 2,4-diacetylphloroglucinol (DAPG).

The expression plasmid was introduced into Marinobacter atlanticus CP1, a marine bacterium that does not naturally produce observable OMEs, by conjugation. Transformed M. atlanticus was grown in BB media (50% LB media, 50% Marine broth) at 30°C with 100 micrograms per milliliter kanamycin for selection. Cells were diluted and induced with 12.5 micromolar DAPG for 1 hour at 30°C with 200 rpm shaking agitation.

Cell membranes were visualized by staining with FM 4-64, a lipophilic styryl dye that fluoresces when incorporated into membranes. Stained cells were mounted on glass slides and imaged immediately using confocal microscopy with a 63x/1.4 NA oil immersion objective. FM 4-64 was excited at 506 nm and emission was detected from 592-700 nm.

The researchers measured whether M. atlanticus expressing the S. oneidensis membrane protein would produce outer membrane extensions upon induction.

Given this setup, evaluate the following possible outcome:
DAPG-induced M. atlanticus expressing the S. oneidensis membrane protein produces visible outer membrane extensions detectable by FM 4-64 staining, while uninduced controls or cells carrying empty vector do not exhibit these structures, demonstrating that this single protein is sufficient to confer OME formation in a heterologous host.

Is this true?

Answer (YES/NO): YES